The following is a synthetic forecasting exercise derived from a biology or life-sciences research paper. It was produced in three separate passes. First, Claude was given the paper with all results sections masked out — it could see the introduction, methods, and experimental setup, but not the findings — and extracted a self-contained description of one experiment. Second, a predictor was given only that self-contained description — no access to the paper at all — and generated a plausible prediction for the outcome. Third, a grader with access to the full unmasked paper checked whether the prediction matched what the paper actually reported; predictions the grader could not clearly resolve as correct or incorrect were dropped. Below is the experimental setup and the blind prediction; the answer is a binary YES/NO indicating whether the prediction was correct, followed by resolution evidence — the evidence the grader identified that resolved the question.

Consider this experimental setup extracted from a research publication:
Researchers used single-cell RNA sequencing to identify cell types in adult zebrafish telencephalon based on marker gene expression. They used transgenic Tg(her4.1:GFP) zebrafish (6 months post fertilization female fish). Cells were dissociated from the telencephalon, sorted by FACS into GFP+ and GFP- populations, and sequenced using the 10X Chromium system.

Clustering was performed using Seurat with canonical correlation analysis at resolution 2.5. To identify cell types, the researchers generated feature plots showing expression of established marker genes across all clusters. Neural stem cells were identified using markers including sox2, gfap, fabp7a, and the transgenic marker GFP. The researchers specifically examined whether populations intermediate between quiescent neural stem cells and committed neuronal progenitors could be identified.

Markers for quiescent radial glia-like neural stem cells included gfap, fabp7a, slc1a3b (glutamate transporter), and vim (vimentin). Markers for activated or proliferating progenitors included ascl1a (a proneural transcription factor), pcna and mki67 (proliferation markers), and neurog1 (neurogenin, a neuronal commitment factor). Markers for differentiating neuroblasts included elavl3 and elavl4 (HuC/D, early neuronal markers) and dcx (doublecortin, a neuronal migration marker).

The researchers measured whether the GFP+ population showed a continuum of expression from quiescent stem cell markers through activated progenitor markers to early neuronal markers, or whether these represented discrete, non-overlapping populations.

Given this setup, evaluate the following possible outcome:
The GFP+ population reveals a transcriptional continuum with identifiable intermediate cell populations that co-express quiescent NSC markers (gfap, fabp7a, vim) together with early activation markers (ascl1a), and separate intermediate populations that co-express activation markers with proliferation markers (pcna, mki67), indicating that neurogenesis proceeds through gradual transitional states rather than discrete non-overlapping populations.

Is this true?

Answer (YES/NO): NO